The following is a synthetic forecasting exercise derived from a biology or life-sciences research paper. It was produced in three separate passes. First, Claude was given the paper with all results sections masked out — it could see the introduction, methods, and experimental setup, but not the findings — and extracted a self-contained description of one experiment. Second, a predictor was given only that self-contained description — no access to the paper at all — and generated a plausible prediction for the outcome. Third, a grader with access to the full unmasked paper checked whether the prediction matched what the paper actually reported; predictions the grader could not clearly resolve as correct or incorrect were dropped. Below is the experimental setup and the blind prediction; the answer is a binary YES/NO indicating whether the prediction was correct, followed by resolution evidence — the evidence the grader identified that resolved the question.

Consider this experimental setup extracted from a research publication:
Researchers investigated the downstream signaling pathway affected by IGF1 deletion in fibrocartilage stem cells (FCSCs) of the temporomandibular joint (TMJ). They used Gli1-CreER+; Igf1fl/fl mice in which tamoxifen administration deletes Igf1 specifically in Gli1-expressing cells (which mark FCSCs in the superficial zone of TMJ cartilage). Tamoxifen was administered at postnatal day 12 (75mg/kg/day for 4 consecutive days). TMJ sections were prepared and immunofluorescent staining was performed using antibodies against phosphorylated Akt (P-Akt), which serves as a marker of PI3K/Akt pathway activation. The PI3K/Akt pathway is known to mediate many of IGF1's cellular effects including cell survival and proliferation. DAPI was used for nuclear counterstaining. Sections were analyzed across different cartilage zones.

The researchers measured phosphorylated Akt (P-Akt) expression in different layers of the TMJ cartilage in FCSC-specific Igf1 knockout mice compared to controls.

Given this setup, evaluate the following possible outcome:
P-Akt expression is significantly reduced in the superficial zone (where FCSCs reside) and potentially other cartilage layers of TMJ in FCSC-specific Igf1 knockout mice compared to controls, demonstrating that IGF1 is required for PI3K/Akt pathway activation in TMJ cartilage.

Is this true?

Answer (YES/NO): YES